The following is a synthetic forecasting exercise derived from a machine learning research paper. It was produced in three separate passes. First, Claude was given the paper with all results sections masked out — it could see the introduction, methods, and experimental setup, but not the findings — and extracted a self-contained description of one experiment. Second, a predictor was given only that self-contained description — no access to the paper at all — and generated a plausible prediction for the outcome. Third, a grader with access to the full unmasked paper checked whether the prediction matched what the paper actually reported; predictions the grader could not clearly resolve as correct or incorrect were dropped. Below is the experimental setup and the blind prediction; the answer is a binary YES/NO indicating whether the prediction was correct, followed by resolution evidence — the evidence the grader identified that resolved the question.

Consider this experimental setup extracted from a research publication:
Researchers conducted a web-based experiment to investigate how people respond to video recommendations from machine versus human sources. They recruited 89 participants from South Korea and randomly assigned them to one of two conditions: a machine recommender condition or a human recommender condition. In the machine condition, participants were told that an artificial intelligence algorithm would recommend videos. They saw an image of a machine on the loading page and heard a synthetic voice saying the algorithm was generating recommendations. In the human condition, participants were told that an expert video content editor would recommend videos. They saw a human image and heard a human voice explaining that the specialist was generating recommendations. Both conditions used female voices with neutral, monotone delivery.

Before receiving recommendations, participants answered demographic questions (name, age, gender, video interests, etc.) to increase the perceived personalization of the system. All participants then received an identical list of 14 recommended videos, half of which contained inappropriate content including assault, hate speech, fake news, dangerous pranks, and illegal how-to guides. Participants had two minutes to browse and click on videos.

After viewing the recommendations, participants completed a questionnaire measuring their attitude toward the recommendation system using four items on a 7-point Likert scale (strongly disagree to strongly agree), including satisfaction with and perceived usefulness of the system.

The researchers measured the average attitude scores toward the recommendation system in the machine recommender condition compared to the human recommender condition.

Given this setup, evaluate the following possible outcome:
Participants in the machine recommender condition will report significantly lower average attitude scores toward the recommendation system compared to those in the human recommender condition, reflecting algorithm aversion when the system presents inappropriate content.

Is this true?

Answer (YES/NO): NO